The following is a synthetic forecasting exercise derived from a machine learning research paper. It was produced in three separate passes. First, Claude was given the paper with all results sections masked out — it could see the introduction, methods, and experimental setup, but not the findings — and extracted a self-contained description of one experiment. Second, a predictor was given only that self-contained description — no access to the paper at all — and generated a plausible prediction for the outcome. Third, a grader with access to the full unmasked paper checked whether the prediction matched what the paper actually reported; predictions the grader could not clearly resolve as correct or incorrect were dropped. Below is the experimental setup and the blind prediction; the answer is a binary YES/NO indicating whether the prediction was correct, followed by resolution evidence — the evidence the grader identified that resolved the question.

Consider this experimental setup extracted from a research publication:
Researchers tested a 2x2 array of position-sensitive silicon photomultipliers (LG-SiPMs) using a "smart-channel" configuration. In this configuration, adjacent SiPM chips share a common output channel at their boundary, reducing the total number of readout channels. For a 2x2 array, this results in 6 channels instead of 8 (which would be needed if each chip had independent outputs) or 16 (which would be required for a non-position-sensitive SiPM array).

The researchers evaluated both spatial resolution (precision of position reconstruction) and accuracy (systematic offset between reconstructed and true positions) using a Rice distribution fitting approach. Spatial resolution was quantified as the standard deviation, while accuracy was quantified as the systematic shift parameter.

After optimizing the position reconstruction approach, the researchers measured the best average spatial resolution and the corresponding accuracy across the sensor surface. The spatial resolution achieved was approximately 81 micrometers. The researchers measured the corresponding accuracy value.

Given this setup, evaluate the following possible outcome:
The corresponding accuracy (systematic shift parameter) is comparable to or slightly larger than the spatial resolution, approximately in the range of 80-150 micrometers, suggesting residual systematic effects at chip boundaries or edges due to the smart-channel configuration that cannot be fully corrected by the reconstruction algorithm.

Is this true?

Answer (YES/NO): NO